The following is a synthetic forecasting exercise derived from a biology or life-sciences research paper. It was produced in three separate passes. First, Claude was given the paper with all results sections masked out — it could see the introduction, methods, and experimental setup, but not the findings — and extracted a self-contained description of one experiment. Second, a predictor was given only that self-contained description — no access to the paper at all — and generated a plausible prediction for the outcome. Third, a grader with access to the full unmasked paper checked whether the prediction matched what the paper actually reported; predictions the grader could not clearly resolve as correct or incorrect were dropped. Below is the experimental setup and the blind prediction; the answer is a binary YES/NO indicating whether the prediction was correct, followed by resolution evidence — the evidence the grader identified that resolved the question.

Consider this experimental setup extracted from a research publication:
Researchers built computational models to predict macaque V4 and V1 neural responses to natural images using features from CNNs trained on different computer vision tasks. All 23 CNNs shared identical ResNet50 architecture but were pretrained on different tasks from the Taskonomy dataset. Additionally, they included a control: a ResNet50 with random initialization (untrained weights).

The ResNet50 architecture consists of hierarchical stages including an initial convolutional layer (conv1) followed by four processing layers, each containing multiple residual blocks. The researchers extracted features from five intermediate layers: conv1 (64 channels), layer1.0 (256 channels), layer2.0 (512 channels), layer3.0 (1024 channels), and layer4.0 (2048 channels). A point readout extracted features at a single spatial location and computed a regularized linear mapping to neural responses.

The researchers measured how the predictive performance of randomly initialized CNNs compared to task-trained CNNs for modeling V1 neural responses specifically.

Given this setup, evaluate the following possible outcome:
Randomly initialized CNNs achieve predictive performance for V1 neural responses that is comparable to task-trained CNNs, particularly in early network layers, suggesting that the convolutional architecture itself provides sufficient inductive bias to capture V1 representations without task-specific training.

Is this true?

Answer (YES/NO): NO